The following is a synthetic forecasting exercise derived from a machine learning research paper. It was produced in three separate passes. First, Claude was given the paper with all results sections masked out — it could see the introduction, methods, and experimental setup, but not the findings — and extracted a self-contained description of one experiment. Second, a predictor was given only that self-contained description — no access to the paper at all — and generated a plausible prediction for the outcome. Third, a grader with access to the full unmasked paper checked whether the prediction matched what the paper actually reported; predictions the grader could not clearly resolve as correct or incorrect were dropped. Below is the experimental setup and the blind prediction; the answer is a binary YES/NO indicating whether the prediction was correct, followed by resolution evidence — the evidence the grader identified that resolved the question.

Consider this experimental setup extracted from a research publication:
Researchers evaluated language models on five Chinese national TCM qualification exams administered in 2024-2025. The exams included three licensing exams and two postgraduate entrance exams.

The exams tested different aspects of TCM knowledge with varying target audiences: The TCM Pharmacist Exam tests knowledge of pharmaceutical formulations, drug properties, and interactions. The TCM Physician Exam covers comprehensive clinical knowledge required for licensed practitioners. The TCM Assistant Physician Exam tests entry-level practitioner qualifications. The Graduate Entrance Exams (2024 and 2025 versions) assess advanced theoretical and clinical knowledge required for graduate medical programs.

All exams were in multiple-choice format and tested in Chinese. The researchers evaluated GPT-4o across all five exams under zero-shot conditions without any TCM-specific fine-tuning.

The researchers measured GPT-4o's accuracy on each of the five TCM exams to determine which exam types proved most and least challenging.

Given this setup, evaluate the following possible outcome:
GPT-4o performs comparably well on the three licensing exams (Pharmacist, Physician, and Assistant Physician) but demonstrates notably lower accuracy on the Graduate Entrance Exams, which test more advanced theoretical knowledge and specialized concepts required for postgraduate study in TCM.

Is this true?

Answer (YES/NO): NO